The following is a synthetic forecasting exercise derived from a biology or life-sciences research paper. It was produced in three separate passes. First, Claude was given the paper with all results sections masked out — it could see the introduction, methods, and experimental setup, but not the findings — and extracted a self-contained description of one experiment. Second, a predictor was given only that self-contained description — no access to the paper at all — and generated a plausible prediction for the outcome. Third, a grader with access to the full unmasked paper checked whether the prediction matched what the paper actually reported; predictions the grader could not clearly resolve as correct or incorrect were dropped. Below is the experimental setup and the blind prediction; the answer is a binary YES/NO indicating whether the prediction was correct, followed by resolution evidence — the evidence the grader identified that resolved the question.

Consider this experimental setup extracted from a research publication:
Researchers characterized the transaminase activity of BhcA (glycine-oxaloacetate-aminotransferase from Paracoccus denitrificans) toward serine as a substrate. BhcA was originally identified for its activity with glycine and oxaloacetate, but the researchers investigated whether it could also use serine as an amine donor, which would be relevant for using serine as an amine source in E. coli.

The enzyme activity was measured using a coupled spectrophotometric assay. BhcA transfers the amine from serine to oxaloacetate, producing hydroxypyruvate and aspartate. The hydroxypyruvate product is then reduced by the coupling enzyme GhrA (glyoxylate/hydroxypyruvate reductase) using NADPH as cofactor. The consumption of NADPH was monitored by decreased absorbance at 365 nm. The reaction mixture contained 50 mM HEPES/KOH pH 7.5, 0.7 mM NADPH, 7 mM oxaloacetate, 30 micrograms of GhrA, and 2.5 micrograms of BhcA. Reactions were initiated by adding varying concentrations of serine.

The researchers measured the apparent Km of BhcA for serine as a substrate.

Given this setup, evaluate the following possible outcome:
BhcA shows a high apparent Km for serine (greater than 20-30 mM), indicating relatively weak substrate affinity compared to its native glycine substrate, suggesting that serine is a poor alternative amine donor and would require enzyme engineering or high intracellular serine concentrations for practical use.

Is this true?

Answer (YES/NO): NO